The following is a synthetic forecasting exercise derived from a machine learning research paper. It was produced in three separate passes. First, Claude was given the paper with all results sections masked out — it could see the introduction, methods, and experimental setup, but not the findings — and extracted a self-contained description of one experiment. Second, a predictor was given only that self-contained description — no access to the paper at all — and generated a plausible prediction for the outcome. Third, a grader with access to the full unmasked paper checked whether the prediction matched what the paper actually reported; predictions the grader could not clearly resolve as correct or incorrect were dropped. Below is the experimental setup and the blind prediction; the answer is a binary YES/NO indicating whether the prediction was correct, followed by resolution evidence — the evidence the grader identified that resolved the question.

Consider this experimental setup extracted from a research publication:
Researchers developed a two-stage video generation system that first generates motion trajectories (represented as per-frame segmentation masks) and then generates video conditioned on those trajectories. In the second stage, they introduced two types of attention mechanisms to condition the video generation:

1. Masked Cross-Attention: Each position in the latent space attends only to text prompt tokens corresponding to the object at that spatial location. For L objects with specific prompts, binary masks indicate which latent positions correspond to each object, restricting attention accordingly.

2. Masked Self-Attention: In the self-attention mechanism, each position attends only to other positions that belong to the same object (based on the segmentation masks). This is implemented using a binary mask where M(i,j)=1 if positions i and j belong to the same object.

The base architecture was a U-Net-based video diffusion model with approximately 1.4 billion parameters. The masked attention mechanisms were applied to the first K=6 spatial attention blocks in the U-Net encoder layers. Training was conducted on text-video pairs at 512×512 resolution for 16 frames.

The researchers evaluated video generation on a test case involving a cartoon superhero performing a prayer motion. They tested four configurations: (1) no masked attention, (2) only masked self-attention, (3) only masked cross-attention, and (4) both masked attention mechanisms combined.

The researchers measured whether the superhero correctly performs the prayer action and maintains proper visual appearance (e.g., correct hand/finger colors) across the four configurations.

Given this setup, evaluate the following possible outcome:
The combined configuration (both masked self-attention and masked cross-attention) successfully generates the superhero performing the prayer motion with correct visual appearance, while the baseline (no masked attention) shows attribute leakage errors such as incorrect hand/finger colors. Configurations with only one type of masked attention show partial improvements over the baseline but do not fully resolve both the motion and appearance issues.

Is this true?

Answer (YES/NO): NO